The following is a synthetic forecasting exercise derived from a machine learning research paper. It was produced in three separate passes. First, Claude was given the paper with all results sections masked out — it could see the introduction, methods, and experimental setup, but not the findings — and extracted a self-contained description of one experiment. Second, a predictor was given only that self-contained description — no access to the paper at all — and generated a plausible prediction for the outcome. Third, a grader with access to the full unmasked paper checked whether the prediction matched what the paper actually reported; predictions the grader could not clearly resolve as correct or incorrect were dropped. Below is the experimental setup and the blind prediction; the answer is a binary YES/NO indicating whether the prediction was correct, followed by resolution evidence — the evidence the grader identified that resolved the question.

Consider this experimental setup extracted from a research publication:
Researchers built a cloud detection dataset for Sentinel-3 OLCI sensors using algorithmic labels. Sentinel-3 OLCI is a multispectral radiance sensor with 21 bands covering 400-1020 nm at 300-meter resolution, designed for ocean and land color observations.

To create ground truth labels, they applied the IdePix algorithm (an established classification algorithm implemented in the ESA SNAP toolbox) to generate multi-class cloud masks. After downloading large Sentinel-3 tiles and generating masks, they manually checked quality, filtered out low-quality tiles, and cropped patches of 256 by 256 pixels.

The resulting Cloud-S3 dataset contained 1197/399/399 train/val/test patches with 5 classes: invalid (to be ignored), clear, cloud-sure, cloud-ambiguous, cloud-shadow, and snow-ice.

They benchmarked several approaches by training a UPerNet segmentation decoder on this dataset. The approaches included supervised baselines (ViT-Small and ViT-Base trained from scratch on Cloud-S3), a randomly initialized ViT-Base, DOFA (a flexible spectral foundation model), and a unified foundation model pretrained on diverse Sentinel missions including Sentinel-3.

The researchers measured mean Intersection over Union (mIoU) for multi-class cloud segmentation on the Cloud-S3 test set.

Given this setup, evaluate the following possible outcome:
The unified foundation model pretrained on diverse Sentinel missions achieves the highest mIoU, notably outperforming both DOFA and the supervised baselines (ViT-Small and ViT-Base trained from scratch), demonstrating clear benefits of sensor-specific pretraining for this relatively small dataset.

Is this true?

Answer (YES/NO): NO